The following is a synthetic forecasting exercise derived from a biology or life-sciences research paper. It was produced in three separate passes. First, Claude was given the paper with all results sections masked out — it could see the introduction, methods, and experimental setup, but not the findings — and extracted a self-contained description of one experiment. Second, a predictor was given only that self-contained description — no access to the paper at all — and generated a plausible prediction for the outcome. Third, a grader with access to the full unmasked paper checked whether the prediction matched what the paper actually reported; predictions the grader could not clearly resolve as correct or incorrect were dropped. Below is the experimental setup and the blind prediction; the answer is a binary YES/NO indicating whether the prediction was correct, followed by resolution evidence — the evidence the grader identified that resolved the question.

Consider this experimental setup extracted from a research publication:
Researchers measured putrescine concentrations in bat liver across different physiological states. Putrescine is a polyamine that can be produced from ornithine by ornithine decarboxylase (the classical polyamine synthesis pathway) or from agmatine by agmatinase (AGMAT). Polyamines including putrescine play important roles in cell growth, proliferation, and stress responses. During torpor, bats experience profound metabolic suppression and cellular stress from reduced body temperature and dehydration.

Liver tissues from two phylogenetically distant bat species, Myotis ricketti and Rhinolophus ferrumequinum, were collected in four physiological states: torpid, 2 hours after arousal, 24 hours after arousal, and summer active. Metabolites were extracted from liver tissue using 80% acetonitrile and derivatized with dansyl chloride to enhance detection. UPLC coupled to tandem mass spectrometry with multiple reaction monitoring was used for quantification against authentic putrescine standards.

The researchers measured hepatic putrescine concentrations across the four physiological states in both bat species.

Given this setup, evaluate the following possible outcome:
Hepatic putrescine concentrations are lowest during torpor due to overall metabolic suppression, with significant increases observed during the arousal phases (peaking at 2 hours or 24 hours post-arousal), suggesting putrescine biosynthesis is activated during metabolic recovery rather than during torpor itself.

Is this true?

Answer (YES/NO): NO